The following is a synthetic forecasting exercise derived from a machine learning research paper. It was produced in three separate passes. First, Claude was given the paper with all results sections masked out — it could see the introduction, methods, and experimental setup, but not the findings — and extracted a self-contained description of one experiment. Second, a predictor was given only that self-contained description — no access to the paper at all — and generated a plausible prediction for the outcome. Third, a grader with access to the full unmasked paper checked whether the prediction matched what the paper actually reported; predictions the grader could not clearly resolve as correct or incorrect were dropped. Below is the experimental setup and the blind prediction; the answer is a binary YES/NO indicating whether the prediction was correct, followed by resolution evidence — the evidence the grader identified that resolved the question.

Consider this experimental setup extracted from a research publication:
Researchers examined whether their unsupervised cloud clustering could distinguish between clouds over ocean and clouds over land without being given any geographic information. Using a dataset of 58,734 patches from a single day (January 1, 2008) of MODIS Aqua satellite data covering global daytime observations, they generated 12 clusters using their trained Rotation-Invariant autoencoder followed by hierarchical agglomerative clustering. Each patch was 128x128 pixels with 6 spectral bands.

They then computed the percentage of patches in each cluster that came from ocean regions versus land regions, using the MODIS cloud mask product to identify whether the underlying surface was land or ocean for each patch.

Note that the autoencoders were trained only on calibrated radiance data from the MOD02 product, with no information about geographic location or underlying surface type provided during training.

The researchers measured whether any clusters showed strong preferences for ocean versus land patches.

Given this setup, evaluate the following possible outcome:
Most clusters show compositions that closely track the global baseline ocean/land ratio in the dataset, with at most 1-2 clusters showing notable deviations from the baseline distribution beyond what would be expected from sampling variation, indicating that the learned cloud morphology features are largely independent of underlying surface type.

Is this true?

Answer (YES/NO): NO